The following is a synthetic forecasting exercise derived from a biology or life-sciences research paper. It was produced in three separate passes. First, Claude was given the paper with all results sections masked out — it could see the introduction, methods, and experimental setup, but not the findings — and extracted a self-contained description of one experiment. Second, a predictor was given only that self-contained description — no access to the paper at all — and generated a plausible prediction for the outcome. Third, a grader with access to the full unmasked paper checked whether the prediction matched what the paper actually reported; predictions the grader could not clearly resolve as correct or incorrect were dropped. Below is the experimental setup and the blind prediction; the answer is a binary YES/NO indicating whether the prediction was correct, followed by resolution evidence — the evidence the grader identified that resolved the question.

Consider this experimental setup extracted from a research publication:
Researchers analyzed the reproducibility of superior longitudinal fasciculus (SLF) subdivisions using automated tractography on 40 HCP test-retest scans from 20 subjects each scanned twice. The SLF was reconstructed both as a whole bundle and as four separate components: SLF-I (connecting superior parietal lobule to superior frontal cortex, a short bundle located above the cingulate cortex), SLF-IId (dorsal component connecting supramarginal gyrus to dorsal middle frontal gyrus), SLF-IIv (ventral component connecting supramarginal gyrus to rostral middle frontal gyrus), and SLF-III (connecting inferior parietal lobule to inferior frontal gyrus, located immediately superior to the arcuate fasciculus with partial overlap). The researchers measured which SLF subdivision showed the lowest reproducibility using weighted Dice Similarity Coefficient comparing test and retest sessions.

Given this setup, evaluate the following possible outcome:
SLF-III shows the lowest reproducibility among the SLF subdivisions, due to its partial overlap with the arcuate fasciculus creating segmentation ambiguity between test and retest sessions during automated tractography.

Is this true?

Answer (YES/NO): NO